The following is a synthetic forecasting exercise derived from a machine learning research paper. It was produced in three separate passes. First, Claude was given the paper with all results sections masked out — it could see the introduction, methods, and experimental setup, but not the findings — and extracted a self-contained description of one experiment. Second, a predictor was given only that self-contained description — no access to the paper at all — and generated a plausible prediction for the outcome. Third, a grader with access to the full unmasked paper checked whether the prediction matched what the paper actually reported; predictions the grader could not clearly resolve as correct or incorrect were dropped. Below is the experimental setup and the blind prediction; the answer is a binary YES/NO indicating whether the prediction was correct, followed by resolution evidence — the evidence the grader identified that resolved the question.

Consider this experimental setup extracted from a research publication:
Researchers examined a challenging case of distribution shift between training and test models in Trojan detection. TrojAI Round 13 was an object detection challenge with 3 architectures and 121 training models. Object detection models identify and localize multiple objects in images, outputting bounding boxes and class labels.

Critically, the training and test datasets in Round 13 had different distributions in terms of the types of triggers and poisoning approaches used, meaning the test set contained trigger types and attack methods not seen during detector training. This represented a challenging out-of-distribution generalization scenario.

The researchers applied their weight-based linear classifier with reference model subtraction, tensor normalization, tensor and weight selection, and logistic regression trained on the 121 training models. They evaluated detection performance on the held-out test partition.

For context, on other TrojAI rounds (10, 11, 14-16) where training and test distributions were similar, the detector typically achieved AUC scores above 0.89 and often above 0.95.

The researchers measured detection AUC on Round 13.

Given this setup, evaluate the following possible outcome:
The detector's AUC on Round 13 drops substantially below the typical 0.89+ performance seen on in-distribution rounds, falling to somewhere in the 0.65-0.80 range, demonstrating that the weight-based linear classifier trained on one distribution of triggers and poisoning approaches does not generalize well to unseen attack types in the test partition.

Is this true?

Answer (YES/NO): NO